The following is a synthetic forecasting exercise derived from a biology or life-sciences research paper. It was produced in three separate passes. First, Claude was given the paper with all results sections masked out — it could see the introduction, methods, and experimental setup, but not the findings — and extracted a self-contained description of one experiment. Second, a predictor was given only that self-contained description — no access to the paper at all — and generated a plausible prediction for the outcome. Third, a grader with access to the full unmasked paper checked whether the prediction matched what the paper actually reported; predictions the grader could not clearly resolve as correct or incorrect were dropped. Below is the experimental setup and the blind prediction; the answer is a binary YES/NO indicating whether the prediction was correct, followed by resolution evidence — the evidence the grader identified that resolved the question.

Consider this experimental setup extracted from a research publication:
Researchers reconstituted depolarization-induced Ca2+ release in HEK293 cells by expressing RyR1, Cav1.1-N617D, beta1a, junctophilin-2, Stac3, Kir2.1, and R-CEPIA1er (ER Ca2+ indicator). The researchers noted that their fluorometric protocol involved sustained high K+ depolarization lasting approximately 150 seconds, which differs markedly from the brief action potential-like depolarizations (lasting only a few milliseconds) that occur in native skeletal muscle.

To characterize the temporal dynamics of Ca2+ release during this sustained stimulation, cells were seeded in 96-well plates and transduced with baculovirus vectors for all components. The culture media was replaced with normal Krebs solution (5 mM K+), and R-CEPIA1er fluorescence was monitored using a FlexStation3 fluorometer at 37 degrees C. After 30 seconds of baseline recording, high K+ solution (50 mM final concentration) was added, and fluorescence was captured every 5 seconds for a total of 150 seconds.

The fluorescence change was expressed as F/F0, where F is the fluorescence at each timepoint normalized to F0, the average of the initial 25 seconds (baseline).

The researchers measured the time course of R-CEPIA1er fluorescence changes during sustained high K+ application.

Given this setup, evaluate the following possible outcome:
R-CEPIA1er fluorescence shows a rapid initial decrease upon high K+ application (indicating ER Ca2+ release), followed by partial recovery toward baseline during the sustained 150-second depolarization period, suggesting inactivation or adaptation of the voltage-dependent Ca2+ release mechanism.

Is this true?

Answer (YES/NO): NO